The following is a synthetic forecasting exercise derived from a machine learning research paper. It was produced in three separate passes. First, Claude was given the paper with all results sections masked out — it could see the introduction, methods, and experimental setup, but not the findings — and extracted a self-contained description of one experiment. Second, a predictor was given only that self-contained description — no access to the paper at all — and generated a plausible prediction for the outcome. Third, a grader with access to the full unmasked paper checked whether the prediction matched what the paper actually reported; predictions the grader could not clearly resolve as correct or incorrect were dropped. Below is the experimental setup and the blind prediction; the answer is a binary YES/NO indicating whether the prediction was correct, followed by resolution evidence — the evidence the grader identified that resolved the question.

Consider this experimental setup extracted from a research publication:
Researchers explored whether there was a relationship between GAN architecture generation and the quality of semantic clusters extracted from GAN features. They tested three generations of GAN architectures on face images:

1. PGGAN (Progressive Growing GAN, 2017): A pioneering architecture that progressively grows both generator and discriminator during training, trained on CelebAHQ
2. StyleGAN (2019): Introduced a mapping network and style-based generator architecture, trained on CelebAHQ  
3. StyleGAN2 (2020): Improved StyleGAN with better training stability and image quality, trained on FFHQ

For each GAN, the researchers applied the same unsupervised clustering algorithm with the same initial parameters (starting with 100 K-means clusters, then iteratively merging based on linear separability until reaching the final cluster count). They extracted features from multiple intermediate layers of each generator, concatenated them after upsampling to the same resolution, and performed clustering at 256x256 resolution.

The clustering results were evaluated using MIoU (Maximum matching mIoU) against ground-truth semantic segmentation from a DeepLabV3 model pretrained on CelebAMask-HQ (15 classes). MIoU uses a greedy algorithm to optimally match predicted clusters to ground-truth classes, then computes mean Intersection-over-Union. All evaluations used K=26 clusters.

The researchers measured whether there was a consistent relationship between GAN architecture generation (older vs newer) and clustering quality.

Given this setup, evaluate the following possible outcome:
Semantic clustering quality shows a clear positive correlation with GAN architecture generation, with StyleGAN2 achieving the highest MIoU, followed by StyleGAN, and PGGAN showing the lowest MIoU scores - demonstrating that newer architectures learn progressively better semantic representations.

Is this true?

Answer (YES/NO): YES